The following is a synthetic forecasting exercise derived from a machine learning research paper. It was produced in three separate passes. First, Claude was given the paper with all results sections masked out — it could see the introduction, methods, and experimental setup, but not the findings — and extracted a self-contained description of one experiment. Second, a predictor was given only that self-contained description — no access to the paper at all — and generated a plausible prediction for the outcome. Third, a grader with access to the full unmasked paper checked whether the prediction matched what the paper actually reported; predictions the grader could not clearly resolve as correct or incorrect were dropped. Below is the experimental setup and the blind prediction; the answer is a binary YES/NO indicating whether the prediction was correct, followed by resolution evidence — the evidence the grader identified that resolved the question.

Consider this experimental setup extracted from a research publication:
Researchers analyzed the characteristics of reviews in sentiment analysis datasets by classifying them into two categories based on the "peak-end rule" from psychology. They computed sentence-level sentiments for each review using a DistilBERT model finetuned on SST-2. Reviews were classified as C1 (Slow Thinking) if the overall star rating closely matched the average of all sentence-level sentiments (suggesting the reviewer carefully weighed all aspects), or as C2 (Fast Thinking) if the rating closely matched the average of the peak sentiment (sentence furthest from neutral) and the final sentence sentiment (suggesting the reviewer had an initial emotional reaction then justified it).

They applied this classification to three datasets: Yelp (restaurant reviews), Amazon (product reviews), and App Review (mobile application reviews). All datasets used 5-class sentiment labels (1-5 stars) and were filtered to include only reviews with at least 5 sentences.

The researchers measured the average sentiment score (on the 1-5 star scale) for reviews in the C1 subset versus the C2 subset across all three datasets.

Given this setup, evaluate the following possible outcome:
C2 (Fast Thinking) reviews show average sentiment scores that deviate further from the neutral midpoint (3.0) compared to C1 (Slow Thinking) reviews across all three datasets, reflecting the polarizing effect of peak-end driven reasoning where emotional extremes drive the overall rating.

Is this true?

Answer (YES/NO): NO